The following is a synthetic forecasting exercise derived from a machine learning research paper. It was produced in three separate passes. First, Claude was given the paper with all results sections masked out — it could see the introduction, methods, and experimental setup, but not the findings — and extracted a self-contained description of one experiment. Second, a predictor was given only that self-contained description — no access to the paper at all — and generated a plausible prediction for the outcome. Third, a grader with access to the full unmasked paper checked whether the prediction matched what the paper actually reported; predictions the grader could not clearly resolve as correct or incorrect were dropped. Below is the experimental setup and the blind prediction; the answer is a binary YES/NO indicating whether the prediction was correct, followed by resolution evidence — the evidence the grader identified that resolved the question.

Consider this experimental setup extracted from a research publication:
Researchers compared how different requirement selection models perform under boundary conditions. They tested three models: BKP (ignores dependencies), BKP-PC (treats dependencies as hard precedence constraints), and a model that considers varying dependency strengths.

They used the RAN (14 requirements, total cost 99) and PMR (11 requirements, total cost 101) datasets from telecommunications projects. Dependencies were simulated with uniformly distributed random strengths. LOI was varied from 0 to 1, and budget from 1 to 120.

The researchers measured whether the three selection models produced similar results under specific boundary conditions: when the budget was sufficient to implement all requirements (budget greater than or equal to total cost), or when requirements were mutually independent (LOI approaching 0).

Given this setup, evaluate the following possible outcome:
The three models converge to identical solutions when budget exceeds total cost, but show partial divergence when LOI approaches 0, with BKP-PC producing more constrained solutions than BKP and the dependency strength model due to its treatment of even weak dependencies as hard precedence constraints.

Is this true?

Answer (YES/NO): NO